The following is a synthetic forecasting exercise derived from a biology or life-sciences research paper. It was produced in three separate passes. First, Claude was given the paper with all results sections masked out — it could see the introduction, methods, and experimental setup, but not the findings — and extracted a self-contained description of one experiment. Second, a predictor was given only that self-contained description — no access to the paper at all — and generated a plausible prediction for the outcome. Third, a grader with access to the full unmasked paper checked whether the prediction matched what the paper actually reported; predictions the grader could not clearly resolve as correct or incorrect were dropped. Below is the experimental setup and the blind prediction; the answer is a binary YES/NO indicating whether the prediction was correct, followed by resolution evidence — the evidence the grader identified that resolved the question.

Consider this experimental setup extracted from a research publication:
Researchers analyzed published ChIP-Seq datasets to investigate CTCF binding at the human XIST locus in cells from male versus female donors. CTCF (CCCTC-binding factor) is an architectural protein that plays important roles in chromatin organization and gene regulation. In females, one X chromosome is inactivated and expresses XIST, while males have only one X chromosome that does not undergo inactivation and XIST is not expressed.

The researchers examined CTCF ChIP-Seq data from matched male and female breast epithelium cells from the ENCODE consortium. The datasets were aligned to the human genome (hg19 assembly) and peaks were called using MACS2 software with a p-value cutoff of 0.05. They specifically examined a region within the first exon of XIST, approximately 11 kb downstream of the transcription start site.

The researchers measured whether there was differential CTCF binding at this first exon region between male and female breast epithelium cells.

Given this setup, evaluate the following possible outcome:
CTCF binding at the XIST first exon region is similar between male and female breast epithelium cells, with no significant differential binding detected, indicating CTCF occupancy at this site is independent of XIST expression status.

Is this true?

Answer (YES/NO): NO